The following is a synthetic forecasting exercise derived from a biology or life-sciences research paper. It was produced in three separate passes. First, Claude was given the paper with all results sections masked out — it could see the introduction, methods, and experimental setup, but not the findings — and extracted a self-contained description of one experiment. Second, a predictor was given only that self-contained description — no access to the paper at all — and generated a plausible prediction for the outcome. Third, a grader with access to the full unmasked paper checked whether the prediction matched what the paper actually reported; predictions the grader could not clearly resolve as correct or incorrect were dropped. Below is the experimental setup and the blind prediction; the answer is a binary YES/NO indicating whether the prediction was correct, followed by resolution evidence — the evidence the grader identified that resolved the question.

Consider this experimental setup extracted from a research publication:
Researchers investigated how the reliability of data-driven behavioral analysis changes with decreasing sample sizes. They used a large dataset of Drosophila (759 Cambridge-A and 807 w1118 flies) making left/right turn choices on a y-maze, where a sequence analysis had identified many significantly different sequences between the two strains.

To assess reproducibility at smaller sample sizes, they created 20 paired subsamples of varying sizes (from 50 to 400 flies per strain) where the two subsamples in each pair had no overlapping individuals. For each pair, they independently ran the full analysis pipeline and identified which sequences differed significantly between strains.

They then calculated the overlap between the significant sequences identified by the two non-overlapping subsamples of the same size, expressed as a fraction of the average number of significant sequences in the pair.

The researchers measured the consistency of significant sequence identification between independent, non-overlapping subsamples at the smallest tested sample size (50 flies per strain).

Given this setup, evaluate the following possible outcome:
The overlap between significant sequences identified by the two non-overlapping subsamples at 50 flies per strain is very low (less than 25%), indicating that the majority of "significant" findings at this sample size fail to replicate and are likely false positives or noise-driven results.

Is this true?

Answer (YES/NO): YES